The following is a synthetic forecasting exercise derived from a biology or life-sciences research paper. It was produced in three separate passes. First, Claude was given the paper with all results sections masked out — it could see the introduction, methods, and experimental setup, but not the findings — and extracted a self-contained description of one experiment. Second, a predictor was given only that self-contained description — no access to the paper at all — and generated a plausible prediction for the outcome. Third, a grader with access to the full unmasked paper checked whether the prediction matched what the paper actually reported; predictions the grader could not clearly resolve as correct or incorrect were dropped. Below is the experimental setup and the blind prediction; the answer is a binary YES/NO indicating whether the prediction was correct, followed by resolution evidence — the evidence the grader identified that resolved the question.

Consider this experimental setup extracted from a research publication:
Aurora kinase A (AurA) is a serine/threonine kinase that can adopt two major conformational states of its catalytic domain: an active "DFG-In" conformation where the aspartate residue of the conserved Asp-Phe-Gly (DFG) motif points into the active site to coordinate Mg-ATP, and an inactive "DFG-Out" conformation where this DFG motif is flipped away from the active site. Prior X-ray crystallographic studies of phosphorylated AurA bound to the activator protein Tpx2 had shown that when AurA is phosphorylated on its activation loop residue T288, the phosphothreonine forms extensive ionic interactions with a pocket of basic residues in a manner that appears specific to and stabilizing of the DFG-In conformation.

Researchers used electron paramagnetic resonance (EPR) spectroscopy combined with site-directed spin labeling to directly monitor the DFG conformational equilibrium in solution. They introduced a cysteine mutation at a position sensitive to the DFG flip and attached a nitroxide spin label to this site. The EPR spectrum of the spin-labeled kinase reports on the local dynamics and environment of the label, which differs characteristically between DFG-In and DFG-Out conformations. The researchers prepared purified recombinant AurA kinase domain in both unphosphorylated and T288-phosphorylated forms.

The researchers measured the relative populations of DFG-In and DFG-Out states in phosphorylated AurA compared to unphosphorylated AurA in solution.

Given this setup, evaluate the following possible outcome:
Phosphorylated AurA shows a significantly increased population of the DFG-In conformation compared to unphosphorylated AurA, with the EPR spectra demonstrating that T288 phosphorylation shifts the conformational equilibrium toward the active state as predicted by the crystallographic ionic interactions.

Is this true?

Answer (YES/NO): NO